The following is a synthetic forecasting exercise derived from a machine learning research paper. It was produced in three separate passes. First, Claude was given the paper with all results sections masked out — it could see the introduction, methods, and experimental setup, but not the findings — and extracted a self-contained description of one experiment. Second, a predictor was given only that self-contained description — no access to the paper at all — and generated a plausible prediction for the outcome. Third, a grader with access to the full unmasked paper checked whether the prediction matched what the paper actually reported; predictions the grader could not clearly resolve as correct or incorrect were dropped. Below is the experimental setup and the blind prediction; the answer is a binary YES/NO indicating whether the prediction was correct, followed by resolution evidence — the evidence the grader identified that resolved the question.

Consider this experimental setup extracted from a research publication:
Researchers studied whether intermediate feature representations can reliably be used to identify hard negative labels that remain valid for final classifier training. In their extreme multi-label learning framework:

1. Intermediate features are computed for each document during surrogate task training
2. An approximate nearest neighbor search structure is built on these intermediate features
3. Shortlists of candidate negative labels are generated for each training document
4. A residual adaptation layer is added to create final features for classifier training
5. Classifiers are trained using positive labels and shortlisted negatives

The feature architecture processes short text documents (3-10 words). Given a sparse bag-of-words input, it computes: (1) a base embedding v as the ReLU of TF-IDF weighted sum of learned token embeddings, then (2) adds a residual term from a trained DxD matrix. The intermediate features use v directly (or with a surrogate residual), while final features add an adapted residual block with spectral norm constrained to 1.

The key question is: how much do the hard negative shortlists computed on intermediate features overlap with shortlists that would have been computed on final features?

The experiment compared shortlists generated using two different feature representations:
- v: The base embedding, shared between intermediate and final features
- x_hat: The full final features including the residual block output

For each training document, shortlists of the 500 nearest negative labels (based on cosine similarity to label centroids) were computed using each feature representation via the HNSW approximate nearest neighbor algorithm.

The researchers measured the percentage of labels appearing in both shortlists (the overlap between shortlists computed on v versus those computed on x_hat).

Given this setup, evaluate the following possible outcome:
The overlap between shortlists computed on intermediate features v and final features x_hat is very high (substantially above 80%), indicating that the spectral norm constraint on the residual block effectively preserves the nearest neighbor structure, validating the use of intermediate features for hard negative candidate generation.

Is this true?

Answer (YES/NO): YES